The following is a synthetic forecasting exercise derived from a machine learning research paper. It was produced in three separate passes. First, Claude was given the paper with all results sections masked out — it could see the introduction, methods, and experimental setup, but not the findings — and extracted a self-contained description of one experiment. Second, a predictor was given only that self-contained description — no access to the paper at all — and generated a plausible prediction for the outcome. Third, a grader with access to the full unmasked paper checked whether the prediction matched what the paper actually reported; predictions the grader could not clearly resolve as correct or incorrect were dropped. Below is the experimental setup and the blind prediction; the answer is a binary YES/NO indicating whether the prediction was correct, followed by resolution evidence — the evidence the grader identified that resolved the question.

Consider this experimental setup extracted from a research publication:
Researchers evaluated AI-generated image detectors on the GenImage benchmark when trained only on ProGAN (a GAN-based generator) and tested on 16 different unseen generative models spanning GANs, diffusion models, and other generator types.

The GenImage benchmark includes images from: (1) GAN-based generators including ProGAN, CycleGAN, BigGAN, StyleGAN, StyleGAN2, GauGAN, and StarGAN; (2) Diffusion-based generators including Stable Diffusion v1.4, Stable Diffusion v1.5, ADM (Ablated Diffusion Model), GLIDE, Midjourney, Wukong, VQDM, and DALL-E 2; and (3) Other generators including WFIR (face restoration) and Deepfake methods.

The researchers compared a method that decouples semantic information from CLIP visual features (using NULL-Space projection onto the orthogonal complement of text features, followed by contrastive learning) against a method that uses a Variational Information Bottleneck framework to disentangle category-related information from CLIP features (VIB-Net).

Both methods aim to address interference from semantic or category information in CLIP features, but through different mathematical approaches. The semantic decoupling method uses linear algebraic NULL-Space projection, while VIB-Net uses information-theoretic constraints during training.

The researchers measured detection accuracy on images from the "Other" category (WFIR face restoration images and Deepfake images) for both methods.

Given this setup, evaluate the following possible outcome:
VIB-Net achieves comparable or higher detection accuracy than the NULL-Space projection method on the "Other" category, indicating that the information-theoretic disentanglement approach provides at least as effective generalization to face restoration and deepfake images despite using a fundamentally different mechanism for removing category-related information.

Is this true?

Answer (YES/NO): YES